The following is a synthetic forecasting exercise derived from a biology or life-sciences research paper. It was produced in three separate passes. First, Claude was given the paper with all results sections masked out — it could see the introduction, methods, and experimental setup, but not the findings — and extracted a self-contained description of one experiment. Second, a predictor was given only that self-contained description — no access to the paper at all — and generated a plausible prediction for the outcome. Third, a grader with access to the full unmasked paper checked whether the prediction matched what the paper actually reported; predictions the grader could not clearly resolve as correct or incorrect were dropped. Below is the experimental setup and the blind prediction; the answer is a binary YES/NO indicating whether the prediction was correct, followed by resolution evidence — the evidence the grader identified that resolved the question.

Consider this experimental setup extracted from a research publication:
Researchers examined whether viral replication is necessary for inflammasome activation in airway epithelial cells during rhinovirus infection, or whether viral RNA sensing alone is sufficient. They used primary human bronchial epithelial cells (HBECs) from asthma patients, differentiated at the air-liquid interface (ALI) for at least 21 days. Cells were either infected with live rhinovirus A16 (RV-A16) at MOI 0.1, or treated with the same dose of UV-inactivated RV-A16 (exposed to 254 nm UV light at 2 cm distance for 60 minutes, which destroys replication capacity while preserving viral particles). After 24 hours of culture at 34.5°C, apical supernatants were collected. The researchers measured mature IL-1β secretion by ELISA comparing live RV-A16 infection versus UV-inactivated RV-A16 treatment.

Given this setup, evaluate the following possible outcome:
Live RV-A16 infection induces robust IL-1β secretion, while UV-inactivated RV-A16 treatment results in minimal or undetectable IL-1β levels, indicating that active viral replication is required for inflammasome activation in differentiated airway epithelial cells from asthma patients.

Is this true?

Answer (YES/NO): YES